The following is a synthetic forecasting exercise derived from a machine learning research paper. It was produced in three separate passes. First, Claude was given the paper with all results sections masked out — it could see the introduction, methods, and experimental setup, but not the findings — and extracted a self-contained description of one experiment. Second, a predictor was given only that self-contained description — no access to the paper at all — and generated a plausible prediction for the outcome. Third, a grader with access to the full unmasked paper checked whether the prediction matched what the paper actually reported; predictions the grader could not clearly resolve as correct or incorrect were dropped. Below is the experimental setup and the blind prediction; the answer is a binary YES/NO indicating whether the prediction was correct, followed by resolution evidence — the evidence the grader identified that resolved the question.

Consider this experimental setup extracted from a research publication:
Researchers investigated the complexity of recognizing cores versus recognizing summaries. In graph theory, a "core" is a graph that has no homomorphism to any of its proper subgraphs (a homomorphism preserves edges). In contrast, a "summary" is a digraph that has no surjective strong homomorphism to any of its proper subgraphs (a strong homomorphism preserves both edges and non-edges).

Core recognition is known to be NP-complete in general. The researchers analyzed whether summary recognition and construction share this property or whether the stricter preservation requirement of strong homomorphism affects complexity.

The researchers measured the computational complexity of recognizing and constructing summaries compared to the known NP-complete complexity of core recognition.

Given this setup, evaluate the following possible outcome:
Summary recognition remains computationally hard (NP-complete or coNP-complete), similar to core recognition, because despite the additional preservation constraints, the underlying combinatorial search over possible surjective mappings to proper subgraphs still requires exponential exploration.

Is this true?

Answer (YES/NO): NO